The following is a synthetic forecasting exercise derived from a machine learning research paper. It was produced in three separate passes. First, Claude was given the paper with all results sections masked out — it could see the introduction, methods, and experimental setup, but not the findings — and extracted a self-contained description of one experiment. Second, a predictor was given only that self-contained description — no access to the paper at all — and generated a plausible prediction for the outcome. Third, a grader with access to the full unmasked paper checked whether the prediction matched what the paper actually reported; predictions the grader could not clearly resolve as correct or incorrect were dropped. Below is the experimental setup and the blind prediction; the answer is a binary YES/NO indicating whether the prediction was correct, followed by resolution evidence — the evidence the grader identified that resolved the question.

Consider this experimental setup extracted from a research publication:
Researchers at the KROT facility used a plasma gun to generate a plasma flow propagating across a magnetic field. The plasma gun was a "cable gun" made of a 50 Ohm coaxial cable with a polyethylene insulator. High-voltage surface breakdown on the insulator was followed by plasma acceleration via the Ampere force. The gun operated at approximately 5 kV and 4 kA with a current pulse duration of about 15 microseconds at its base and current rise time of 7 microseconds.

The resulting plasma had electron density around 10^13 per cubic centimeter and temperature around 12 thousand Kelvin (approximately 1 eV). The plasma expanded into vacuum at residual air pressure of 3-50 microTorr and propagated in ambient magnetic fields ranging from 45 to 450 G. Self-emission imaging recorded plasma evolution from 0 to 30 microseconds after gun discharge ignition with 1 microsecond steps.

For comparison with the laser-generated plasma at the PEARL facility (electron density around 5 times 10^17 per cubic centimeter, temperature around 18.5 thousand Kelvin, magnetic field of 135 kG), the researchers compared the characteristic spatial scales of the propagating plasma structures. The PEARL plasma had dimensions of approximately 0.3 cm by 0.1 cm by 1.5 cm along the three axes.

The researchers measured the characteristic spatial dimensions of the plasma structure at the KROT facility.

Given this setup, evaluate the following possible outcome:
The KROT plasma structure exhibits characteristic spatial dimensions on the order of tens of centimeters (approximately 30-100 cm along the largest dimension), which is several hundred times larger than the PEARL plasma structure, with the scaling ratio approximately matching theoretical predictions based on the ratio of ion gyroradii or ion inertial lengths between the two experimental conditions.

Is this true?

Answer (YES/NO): NO